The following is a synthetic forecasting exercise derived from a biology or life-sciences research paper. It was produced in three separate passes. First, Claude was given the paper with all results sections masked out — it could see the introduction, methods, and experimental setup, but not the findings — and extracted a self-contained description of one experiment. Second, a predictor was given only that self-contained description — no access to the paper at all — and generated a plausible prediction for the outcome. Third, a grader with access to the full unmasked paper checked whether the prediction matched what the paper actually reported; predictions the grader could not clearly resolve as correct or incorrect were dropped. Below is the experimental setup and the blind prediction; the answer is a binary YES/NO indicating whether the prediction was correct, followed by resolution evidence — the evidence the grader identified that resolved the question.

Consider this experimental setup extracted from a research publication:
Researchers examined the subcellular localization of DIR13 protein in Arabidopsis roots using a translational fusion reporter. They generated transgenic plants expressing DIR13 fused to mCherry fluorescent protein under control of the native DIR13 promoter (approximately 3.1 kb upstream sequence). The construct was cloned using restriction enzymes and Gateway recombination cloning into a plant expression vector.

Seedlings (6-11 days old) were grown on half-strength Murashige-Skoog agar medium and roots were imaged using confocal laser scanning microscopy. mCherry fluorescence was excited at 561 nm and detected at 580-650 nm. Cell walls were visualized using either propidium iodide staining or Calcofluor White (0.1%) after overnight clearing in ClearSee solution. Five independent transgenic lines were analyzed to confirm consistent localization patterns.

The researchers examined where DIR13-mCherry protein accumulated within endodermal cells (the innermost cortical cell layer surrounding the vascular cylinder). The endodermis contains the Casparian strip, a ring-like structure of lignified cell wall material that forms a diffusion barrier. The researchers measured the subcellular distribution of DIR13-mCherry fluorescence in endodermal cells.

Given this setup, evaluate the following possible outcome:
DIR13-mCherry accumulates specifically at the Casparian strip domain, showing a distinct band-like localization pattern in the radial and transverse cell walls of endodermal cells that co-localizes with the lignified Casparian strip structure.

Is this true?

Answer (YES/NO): NO